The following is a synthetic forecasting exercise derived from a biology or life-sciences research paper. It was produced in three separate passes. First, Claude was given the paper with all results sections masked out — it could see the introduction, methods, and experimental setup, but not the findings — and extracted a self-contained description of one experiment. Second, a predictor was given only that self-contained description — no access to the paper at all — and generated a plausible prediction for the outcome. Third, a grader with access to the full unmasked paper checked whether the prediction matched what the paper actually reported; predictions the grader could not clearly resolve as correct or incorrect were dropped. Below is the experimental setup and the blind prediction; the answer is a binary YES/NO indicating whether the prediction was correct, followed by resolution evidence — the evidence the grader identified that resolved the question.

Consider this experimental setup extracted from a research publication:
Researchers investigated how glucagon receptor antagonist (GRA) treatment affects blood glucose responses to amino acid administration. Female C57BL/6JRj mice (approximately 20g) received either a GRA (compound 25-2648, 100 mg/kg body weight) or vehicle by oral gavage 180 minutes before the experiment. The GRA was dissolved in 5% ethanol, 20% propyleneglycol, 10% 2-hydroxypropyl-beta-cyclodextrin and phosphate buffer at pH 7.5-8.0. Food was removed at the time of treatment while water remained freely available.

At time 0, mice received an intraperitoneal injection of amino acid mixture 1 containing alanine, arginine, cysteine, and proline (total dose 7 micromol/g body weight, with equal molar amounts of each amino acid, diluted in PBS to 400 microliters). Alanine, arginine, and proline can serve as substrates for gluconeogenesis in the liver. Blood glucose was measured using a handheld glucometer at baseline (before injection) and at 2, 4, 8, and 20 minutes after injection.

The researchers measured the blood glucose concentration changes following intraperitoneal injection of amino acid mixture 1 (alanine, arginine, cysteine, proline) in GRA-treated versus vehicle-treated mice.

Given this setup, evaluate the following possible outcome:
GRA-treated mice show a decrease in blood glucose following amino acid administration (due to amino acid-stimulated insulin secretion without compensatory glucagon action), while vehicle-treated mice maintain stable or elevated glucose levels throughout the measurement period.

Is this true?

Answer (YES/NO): NO